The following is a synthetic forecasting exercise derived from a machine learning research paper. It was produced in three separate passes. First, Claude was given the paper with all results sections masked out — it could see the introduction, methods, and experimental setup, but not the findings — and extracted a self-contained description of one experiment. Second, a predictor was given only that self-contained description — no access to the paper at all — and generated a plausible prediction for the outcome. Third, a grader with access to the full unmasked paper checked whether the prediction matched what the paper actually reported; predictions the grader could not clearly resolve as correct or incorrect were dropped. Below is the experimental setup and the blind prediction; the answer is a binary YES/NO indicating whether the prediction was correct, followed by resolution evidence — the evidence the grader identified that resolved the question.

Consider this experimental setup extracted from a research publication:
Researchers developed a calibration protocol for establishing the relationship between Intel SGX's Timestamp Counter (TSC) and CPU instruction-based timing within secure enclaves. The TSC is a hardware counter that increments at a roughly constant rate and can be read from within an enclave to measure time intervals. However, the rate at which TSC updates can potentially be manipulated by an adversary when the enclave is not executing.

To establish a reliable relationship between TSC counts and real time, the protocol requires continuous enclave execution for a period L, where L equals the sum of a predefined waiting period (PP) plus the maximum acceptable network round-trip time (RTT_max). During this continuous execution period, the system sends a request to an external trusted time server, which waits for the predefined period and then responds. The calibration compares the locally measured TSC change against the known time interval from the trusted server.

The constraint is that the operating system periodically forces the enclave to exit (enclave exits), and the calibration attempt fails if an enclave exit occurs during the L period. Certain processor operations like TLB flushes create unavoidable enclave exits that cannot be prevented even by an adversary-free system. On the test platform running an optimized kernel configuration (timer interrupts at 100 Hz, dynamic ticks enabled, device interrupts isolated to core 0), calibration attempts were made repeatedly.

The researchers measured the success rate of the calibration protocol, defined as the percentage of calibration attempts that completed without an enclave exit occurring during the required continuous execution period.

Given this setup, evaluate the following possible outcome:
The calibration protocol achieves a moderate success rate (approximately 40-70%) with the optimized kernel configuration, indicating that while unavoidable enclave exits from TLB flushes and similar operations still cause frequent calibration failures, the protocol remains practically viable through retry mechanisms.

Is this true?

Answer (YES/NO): NO